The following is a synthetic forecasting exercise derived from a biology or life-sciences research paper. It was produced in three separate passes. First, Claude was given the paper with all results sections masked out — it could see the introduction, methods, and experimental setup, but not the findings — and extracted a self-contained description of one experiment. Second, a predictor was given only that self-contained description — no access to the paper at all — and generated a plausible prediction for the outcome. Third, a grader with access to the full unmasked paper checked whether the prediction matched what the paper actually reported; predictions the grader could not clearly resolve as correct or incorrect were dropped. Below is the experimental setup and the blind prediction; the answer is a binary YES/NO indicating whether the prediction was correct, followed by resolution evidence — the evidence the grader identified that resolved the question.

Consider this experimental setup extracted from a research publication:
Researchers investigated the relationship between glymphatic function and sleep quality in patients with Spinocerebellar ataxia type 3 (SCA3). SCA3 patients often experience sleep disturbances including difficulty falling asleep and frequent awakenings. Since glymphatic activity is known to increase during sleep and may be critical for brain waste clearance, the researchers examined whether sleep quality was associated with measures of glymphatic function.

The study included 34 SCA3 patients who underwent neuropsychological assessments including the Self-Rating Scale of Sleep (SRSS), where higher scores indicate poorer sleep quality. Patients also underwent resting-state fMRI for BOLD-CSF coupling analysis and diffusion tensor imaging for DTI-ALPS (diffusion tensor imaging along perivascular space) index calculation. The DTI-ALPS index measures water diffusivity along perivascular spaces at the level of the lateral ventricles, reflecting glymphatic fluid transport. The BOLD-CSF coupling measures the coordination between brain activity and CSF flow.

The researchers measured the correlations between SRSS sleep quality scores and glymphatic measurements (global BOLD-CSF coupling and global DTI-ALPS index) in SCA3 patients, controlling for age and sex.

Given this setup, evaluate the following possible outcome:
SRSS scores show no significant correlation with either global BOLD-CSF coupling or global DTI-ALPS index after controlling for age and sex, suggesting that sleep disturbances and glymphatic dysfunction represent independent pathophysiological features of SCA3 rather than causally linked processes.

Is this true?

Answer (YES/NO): NO